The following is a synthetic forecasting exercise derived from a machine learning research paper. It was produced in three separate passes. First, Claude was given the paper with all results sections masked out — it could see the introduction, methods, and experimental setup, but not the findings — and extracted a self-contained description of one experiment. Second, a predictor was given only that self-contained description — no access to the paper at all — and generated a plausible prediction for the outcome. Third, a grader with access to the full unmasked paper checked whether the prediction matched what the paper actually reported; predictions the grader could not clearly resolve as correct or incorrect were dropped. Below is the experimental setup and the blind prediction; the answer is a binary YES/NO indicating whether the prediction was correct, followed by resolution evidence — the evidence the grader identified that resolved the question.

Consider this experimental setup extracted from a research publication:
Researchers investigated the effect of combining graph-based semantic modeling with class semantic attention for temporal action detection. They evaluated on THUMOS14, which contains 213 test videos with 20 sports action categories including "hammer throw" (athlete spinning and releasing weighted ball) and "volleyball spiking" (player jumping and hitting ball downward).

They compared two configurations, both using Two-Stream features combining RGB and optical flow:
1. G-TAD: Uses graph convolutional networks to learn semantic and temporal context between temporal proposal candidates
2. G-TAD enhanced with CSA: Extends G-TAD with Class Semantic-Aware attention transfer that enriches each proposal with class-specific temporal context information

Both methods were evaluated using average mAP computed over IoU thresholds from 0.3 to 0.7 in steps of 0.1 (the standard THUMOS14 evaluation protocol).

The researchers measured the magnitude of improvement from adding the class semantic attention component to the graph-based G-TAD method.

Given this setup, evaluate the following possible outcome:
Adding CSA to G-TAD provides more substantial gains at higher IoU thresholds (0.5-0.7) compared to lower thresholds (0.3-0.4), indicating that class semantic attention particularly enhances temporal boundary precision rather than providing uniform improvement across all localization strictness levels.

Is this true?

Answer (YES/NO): NO